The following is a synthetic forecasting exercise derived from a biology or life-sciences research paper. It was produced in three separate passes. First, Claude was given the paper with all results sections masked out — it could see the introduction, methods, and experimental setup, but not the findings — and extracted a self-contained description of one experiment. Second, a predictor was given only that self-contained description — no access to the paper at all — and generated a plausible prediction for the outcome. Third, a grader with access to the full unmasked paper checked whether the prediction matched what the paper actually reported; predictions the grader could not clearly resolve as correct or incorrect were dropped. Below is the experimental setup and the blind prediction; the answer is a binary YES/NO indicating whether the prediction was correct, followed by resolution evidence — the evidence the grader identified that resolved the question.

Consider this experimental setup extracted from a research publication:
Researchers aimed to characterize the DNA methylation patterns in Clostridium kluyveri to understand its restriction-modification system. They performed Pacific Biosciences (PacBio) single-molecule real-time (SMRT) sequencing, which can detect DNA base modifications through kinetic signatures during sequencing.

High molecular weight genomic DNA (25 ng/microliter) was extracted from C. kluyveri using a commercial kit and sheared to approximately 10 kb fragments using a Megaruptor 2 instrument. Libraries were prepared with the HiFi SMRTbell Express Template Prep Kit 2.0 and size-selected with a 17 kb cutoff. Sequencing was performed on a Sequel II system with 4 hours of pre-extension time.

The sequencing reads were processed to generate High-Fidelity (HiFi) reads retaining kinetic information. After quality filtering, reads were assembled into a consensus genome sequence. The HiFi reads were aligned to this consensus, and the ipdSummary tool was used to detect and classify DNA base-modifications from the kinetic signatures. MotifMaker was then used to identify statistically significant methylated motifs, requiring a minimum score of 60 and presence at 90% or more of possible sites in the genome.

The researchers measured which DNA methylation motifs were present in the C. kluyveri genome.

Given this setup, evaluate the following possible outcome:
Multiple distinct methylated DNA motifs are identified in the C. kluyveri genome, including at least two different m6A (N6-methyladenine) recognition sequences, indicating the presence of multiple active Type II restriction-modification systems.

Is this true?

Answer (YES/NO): NO